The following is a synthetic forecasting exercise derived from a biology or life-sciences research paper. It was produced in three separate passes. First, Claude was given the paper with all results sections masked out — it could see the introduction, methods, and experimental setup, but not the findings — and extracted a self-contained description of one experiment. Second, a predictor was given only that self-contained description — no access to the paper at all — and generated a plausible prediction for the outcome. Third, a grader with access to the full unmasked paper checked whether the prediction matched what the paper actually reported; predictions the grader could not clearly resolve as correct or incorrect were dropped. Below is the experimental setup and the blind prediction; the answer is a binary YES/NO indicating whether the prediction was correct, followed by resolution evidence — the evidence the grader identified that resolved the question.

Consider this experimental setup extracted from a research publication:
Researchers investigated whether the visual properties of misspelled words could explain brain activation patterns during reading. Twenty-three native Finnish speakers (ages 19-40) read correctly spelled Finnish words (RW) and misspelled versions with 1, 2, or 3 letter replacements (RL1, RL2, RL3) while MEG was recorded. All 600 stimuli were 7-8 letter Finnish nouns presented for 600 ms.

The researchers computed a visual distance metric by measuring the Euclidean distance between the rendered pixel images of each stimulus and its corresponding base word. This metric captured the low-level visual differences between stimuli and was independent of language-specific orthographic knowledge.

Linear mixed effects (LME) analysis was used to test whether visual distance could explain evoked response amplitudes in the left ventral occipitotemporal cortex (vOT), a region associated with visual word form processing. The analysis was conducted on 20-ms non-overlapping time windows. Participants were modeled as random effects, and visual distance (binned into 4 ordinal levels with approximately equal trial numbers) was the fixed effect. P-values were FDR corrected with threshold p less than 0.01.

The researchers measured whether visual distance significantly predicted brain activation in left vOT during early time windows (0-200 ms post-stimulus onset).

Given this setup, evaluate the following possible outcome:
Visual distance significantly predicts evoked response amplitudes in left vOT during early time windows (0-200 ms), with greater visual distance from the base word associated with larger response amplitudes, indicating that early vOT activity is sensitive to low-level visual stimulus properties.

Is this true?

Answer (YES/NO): NO